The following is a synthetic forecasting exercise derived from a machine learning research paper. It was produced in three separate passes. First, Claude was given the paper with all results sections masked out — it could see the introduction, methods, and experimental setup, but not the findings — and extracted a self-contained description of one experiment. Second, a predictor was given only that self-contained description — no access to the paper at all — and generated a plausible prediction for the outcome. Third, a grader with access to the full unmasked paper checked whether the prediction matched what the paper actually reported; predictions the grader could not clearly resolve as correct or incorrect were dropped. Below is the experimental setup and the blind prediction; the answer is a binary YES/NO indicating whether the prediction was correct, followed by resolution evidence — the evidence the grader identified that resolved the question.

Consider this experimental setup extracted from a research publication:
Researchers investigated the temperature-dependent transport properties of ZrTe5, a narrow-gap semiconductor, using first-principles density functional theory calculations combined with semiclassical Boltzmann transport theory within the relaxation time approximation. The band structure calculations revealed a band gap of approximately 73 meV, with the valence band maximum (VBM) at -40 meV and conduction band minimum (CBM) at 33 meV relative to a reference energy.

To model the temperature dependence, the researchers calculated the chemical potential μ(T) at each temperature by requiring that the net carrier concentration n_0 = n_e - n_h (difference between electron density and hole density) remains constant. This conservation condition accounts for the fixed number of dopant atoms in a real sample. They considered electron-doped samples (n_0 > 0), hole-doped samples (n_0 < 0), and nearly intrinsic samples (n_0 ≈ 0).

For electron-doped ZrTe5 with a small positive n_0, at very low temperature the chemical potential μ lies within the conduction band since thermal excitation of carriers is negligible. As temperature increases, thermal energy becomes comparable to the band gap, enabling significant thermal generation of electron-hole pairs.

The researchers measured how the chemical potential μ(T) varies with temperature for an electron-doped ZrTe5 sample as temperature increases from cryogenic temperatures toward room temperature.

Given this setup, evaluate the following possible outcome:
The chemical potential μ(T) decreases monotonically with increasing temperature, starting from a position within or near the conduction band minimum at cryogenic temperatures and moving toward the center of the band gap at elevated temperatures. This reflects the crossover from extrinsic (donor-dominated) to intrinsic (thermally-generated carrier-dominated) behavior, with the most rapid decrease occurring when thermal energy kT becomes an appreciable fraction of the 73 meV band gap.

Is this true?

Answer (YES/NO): YES